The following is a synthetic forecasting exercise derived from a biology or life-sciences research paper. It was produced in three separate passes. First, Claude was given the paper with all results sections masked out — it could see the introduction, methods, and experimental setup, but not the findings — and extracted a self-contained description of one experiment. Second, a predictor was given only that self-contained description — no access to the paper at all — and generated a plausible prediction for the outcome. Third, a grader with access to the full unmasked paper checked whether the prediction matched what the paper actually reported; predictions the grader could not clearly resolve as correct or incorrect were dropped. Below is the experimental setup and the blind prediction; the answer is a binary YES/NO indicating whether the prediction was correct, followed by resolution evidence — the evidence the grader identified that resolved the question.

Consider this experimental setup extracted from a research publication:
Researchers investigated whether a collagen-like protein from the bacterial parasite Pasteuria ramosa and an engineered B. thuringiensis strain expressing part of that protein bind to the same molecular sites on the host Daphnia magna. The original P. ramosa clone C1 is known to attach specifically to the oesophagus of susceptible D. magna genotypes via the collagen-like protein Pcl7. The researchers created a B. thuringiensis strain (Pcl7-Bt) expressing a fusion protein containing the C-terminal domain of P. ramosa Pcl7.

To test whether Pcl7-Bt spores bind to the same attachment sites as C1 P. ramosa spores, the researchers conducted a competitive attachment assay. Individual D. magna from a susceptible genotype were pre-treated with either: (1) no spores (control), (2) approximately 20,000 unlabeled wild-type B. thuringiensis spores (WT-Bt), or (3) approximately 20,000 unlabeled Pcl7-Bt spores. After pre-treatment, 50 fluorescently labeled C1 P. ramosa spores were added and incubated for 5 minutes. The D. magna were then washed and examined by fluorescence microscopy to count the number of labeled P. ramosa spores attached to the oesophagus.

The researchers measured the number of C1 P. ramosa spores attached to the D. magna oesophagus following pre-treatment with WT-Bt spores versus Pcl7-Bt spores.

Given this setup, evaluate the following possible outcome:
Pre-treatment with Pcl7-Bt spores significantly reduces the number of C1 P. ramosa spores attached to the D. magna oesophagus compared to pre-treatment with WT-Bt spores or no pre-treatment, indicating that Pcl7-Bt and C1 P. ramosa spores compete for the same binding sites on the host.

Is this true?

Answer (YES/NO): YES